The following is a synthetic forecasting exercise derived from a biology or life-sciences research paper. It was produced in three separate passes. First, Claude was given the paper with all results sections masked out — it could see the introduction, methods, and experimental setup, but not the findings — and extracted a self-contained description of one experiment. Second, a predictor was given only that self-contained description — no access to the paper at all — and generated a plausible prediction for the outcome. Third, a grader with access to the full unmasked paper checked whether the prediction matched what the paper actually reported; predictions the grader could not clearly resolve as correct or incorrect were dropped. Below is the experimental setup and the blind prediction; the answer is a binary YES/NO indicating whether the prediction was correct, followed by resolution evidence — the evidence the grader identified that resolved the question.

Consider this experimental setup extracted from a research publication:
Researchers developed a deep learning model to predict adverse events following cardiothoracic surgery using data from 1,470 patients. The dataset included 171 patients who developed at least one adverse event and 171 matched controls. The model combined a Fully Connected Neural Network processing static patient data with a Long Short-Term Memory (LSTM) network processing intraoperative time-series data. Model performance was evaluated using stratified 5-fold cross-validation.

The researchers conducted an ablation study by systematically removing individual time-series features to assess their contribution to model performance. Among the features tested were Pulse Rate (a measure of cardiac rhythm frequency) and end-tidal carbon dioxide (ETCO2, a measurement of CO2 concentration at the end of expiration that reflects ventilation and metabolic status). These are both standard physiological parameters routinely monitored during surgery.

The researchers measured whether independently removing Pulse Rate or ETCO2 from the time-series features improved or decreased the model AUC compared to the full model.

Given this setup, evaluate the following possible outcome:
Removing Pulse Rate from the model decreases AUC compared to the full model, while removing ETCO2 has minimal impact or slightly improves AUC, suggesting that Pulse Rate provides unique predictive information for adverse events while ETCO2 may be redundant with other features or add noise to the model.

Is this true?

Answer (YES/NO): NO